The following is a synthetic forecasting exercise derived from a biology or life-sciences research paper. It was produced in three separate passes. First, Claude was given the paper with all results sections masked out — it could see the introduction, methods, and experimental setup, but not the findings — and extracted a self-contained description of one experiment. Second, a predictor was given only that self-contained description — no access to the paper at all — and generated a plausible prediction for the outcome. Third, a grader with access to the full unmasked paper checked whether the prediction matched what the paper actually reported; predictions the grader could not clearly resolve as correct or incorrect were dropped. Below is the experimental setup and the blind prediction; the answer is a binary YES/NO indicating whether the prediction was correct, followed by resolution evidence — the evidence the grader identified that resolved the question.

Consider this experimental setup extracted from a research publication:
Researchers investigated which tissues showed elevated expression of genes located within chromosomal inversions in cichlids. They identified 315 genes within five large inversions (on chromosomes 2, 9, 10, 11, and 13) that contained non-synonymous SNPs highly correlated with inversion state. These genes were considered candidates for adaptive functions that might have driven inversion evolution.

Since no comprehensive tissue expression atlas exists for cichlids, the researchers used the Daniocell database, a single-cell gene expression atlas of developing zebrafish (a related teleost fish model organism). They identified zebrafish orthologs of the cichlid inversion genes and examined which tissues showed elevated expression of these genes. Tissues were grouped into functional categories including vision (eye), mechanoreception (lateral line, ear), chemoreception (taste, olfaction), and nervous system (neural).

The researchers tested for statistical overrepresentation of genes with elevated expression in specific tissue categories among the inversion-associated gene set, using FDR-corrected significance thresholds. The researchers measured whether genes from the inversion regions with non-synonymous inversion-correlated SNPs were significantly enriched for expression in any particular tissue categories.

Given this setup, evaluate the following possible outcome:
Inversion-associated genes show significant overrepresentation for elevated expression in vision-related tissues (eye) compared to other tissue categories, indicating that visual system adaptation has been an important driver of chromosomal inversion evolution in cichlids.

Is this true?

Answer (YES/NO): NO